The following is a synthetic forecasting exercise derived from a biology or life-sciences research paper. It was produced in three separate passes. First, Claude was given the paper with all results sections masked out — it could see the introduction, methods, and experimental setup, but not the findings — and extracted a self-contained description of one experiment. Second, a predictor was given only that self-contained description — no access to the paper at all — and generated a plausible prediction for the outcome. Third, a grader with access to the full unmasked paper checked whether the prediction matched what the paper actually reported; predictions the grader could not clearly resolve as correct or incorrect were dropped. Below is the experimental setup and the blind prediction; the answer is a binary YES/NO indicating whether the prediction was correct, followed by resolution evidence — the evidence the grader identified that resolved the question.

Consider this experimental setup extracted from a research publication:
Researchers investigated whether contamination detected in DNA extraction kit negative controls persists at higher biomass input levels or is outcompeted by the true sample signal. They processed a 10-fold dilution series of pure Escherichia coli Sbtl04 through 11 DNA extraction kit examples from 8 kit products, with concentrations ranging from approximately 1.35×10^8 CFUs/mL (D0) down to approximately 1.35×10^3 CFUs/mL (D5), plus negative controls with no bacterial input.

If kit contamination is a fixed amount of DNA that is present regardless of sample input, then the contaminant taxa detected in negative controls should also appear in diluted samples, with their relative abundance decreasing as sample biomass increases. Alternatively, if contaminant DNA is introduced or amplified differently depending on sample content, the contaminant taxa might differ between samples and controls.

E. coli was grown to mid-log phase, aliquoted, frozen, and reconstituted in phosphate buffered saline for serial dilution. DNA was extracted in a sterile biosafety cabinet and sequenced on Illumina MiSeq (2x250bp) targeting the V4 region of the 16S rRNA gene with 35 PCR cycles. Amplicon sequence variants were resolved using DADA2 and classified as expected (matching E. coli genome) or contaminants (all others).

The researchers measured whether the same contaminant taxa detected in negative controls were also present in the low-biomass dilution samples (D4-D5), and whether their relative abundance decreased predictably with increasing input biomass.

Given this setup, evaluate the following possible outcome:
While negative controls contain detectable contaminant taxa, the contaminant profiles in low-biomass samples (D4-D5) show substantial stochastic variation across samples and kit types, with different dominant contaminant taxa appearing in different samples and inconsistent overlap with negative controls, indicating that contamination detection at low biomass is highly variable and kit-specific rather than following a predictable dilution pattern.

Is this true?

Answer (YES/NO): NO